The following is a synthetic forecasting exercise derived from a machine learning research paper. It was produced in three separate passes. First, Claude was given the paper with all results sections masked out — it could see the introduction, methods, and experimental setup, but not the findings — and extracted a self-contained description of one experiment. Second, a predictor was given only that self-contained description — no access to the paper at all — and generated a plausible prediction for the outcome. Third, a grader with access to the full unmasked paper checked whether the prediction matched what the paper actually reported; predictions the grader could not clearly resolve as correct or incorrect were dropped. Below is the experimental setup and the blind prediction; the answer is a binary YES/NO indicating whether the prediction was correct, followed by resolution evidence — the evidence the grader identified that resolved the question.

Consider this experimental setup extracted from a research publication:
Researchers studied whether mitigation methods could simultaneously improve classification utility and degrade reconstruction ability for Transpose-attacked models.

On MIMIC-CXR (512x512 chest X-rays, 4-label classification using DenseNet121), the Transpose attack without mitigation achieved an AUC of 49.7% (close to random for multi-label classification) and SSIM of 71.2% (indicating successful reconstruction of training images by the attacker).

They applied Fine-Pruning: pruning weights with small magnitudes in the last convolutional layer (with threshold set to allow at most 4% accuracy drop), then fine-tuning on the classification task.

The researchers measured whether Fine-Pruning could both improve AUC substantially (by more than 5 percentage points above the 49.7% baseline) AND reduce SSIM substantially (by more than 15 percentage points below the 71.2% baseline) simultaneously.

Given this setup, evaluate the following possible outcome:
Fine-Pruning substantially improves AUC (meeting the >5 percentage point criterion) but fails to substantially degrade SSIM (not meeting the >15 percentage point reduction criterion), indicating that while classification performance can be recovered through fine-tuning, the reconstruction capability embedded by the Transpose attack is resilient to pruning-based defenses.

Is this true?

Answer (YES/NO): NO